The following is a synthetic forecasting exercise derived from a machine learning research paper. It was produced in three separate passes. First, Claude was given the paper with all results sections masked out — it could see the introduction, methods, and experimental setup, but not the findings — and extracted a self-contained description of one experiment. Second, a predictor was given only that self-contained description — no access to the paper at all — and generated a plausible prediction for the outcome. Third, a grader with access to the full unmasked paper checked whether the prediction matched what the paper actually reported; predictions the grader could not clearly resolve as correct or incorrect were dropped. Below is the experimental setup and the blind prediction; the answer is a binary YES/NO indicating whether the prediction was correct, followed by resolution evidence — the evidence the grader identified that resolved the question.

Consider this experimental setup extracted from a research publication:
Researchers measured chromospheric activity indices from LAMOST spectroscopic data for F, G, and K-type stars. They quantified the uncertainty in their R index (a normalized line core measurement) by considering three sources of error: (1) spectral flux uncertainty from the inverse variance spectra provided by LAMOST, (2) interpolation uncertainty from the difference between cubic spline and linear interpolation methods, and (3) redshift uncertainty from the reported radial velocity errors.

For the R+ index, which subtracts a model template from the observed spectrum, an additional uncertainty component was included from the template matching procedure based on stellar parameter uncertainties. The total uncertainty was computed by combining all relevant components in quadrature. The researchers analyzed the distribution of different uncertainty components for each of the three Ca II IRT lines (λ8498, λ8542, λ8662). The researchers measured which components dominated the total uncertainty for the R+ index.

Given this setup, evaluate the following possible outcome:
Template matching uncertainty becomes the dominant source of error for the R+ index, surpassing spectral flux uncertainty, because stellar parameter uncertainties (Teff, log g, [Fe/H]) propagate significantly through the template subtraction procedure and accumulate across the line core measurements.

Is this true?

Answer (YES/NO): NO